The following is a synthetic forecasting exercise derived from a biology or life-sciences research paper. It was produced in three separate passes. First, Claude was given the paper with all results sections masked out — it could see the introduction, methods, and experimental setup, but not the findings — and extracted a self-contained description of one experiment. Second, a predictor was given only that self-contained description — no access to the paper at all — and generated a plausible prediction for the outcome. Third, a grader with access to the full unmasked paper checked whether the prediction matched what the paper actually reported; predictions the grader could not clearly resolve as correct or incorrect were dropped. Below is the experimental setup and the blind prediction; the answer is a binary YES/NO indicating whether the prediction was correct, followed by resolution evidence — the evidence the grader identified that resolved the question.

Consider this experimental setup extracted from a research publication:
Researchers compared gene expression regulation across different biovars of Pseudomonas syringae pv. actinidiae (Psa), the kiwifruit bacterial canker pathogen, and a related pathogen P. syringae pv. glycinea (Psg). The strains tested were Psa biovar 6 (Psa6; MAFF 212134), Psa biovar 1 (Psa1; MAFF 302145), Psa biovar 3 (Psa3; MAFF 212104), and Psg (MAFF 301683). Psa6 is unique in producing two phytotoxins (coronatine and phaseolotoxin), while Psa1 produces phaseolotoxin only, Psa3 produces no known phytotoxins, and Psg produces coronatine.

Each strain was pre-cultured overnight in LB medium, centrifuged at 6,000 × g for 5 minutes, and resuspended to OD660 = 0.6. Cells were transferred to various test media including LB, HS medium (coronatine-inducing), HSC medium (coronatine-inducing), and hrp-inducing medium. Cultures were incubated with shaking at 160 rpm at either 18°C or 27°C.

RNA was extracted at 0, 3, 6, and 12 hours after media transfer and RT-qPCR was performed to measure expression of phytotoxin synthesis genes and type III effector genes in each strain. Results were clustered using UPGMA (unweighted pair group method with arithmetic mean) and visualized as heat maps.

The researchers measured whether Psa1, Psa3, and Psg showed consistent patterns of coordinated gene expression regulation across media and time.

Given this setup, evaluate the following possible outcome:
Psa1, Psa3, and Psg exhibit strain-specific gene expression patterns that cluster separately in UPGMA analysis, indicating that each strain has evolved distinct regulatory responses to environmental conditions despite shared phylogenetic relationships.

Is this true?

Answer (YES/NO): NO